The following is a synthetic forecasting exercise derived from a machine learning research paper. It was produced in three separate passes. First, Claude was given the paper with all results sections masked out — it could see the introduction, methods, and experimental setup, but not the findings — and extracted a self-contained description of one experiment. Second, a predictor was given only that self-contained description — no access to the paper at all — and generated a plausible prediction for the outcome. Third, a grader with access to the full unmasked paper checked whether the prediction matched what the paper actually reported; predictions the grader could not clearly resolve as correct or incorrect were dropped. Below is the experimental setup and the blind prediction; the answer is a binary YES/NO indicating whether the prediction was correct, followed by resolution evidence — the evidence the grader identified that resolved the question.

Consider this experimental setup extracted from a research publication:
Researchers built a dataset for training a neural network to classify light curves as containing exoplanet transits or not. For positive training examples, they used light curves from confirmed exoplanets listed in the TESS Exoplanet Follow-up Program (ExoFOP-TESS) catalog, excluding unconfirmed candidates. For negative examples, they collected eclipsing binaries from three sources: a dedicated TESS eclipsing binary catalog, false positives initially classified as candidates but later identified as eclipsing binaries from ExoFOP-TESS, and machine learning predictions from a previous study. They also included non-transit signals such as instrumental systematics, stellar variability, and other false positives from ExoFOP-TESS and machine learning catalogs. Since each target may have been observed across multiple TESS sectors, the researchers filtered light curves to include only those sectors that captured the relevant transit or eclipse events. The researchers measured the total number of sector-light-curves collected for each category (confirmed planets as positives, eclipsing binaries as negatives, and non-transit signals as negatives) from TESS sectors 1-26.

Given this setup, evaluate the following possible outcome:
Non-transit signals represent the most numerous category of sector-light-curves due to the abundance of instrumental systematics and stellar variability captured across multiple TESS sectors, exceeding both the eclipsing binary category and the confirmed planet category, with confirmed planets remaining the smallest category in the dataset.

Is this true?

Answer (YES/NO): YES